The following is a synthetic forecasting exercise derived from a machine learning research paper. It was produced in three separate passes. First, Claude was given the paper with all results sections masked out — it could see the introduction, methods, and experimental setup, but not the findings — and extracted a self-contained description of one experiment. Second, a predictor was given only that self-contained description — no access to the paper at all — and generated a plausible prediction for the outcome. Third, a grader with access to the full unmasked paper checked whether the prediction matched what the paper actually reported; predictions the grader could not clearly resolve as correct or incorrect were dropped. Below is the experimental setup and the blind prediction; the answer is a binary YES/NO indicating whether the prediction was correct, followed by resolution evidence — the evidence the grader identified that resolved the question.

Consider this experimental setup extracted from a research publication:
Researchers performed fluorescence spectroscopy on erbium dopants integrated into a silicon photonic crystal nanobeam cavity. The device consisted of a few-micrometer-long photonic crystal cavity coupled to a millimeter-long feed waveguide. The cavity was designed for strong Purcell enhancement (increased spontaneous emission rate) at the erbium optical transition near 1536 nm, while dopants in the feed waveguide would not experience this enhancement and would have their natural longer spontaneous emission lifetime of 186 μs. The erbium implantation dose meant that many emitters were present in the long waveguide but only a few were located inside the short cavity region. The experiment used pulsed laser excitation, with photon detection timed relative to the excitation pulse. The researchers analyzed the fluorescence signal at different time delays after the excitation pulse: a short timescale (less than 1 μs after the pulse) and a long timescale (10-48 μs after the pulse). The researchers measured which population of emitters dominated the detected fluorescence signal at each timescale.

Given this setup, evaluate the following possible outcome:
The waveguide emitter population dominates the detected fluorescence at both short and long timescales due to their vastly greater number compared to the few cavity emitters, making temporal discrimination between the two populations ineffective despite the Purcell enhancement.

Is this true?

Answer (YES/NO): NO